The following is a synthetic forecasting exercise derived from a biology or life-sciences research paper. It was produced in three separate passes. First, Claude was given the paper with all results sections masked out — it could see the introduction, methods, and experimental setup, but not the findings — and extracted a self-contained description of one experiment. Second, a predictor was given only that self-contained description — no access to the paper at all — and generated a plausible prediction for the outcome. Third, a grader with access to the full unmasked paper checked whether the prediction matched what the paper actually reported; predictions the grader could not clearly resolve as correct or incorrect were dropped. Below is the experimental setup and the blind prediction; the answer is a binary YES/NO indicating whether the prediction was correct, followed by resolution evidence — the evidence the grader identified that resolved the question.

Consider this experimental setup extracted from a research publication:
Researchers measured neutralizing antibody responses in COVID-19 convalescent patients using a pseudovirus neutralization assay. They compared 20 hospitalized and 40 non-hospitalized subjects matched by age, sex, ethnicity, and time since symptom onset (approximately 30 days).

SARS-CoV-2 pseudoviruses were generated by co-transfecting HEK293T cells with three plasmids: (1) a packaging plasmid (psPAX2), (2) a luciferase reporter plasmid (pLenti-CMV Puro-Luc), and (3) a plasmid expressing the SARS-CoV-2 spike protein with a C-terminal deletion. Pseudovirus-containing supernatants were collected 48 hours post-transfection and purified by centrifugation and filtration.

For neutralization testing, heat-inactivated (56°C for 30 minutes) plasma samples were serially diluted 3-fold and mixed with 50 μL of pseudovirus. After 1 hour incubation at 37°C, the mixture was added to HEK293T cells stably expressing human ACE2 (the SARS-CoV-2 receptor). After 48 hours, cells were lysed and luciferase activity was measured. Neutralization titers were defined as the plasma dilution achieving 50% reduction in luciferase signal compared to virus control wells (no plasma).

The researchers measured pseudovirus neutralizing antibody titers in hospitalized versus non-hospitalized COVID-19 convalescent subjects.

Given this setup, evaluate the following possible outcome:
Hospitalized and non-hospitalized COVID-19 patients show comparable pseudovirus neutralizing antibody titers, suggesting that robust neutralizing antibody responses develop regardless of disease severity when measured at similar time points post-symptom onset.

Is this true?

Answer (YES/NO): YES